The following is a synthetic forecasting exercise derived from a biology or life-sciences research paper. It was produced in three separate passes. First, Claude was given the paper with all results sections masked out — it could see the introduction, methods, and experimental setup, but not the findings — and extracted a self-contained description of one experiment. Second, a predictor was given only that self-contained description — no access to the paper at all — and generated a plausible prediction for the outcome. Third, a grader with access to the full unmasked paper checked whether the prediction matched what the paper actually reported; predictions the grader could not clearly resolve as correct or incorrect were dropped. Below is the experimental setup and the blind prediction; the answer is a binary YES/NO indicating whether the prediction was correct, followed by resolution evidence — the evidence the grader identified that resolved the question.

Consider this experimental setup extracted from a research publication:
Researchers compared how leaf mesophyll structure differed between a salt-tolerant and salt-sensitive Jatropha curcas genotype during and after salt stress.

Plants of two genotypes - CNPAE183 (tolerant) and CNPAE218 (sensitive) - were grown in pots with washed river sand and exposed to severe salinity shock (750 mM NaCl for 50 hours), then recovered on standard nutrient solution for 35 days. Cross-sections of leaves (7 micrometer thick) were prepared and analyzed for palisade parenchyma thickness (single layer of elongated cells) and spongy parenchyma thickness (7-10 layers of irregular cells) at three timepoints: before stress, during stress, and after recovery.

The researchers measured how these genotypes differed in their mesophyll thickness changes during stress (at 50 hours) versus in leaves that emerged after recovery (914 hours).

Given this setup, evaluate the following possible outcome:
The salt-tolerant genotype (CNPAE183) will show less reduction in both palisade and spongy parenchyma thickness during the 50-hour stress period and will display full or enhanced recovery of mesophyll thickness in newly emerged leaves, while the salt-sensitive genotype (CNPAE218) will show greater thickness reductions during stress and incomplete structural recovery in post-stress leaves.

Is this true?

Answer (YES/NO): NO